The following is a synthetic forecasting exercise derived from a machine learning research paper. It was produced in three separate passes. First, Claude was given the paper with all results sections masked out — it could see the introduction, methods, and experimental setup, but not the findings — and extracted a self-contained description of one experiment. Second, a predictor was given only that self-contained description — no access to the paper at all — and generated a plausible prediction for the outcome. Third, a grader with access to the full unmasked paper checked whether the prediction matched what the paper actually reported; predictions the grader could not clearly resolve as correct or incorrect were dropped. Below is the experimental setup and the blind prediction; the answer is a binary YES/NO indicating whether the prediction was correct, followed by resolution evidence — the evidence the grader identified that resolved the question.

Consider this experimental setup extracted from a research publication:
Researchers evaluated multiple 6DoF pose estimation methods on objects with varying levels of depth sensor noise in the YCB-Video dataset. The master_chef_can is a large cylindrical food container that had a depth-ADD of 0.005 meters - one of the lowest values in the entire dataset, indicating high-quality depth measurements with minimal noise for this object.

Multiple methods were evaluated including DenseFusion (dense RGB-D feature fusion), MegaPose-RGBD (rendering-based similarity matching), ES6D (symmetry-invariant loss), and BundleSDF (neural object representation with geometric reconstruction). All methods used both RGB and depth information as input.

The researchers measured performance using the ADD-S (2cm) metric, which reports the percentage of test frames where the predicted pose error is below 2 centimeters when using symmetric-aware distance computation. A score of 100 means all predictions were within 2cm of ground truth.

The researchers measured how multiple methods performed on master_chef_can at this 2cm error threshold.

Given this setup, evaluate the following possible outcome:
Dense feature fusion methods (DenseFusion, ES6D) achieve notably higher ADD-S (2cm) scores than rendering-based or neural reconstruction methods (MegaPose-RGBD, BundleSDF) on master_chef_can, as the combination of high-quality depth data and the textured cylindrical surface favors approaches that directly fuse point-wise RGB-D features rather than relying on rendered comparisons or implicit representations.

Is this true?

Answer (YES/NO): NO